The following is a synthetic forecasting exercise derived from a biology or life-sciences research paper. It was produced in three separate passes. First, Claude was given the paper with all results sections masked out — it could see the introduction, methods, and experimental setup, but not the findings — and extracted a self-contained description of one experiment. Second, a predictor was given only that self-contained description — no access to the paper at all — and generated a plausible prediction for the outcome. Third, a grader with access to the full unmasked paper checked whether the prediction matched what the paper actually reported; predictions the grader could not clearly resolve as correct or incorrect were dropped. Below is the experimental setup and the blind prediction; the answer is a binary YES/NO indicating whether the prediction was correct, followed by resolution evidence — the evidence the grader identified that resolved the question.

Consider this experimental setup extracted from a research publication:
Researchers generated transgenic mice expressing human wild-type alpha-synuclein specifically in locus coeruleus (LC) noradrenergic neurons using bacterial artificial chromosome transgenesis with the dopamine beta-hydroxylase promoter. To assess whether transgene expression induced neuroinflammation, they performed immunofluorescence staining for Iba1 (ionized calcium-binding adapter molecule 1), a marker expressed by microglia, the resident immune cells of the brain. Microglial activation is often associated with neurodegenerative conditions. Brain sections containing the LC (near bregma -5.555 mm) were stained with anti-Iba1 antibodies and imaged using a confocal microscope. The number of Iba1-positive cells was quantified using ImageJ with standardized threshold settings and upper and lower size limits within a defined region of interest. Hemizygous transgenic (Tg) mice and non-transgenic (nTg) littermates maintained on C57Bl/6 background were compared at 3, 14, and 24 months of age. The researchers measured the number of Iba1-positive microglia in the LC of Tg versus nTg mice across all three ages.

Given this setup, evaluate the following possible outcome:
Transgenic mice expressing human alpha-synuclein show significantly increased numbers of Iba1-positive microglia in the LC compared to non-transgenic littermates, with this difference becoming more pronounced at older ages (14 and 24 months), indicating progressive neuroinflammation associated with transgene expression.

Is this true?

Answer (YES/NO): NO